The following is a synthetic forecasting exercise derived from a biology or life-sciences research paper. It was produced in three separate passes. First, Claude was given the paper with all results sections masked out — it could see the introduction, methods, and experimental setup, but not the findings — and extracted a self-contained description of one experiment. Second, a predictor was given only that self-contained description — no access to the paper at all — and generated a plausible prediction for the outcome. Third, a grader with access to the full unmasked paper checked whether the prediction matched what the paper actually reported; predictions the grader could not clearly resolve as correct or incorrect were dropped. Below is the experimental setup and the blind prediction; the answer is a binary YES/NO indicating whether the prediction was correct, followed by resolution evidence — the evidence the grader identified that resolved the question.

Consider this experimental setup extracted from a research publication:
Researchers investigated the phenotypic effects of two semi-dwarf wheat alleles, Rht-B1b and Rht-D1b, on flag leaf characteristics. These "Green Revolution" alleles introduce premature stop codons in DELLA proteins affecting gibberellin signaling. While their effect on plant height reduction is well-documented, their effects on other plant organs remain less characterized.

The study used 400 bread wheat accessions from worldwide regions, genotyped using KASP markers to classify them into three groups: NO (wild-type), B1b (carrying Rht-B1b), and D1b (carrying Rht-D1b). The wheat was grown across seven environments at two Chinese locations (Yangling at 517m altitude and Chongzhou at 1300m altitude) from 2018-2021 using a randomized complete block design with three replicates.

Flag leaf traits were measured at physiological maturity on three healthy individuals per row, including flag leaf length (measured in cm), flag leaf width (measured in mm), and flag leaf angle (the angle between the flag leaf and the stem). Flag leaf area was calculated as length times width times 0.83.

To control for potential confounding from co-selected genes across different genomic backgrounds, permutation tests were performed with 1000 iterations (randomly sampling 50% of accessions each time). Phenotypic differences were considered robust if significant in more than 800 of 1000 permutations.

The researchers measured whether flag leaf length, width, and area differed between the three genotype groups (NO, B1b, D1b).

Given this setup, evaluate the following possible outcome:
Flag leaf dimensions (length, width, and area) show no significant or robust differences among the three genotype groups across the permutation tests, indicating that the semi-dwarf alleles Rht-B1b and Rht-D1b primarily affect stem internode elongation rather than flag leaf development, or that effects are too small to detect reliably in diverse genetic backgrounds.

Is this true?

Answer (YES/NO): NO